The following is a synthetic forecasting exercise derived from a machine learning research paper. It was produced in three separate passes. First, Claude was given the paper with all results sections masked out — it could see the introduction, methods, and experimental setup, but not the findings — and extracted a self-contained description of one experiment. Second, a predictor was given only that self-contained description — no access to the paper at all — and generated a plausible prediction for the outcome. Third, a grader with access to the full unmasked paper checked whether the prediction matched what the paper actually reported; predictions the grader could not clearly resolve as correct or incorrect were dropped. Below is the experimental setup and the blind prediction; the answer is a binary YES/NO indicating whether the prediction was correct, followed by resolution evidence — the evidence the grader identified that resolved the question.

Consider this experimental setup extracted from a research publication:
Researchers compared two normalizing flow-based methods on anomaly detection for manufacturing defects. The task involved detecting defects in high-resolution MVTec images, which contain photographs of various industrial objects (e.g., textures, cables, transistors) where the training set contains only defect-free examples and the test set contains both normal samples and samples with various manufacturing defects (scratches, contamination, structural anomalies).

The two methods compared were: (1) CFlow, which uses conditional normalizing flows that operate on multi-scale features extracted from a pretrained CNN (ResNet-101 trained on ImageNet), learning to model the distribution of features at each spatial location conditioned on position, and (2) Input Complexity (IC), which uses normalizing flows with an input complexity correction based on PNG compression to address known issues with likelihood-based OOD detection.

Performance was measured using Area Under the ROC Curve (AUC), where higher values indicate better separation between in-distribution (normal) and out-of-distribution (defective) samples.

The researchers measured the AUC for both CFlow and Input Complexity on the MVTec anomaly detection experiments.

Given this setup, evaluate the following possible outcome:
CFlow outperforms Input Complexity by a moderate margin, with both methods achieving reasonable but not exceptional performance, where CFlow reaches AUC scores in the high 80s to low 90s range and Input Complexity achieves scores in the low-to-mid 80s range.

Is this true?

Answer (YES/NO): NO